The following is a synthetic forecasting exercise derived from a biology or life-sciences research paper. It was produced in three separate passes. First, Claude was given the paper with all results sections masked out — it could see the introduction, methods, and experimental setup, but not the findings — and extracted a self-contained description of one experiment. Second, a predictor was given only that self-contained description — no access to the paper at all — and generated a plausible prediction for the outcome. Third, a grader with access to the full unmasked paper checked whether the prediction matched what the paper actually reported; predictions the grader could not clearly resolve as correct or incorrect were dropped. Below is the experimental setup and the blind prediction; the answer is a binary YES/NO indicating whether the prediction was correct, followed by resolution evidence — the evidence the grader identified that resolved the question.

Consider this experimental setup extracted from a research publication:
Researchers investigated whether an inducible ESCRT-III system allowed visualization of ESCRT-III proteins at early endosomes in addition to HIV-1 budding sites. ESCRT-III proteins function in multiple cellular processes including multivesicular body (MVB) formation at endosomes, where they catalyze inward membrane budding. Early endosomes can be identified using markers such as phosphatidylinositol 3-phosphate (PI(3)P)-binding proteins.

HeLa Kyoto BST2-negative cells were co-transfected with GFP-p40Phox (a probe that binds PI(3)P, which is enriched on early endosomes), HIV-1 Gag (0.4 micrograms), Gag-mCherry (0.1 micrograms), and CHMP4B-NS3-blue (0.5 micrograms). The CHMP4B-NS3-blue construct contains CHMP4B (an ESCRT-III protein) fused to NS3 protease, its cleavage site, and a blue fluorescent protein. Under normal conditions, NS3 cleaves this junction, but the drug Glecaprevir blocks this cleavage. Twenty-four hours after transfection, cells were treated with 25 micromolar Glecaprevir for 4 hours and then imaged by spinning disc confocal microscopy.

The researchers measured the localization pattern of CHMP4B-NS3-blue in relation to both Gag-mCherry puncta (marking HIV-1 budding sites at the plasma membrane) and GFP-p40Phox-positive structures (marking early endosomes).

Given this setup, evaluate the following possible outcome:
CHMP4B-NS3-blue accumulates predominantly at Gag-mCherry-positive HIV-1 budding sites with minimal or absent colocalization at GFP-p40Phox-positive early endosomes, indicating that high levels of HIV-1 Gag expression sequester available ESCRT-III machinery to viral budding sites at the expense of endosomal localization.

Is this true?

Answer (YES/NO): NO